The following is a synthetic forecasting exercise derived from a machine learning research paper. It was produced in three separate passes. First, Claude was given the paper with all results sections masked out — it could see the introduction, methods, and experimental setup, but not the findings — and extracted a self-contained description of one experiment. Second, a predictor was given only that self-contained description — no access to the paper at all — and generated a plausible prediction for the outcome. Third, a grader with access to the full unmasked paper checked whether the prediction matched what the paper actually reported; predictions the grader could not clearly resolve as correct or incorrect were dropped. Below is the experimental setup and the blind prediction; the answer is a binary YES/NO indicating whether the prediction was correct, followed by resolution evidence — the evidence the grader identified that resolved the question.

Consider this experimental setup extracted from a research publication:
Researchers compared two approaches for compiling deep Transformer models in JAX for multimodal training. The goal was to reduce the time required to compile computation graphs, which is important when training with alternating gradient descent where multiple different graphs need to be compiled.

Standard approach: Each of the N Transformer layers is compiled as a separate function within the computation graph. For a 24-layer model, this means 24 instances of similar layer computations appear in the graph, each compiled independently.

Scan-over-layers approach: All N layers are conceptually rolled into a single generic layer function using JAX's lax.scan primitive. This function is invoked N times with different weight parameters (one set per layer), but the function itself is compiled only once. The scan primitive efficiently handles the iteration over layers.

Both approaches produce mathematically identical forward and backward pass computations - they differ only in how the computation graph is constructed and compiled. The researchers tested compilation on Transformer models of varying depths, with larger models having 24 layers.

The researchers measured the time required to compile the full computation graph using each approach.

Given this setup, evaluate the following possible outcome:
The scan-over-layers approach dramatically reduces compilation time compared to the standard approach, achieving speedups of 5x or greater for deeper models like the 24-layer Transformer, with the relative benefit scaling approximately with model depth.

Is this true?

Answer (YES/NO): YES